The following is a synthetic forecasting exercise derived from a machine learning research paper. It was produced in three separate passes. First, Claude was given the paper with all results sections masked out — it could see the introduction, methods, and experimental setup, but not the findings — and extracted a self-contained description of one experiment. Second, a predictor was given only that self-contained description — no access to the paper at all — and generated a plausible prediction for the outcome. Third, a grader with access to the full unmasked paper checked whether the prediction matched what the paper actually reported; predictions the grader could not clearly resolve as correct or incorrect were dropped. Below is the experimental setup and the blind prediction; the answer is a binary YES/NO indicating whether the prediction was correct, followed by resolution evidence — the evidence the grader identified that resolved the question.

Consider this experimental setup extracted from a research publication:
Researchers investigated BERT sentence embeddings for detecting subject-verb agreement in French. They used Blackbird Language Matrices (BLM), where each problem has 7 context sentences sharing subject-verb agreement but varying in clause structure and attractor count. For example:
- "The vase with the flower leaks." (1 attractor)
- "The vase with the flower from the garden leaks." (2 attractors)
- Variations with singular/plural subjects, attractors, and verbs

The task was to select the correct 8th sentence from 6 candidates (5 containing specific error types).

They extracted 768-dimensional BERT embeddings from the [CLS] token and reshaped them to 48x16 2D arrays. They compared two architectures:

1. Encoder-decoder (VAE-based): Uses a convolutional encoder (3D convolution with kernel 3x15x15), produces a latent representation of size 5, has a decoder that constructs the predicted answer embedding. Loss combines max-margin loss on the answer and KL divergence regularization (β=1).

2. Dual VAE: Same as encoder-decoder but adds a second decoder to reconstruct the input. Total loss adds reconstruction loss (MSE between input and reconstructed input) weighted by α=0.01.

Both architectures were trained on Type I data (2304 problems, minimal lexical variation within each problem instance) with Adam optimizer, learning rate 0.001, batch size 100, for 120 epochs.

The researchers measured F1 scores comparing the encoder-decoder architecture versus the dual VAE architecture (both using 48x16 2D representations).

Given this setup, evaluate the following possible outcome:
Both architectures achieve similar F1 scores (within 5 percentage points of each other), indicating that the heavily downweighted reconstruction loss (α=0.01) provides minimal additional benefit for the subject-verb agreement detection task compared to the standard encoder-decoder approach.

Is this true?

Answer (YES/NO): NO